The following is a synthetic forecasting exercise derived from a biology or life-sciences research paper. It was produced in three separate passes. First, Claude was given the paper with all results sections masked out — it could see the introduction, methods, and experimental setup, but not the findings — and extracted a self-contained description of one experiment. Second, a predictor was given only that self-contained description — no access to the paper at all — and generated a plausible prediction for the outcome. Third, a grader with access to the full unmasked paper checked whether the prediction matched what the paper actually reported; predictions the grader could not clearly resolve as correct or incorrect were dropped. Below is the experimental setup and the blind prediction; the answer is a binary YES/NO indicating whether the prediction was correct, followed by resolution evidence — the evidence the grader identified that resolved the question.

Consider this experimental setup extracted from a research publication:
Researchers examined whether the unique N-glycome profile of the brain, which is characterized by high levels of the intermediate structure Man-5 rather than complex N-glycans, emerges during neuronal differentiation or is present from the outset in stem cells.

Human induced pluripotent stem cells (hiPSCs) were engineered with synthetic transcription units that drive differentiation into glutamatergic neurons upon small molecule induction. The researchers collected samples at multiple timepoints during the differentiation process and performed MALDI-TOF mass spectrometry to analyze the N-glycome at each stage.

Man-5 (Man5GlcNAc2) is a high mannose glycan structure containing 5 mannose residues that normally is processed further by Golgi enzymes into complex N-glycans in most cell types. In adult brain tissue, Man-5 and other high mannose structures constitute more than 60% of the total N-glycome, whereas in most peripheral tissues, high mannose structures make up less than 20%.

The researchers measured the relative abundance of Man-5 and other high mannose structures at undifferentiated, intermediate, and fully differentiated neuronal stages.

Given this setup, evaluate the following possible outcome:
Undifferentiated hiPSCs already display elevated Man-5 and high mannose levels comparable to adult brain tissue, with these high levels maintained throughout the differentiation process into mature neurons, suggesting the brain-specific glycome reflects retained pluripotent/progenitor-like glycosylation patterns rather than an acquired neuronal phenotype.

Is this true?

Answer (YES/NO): NO